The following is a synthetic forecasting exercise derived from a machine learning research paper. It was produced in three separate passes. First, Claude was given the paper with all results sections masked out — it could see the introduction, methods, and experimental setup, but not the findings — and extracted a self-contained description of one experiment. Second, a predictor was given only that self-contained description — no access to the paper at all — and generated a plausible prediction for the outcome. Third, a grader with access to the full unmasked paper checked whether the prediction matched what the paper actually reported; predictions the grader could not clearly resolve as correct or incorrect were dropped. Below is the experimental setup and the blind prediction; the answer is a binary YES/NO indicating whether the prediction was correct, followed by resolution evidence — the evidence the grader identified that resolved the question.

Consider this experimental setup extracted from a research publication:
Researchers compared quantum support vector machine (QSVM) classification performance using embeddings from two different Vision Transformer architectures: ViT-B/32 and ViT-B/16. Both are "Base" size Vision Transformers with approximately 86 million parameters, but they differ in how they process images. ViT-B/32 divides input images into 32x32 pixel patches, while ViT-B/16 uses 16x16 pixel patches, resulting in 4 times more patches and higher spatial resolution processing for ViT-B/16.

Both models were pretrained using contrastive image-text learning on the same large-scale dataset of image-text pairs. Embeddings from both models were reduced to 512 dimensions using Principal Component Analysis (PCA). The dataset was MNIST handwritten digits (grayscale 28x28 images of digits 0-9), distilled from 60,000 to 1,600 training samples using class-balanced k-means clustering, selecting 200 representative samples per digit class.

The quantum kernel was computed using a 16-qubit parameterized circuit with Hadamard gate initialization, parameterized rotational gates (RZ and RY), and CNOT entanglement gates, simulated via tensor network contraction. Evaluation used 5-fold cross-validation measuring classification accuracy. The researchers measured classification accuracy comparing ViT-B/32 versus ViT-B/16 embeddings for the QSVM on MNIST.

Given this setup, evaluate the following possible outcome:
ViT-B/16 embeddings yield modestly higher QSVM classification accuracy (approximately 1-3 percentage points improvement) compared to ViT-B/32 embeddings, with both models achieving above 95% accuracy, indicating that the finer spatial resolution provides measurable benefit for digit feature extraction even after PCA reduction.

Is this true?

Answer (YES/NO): NO